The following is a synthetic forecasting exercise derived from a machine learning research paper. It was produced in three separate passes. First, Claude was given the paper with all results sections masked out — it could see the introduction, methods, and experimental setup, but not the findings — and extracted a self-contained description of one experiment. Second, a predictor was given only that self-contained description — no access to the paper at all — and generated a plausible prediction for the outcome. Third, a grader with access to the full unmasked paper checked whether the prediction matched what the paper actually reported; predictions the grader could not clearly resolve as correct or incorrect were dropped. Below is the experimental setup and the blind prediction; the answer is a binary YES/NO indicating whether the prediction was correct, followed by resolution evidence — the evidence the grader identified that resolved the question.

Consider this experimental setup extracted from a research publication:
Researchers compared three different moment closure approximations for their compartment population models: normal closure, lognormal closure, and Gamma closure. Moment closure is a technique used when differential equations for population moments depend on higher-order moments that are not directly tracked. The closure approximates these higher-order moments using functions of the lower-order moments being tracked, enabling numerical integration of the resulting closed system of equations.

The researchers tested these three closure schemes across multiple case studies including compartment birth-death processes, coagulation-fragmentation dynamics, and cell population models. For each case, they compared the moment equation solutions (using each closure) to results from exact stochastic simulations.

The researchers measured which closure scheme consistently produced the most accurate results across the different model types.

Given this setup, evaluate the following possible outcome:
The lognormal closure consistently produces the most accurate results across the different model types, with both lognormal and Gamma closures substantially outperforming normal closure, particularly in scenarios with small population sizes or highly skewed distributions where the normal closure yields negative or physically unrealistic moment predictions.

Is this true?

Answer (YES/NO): NO